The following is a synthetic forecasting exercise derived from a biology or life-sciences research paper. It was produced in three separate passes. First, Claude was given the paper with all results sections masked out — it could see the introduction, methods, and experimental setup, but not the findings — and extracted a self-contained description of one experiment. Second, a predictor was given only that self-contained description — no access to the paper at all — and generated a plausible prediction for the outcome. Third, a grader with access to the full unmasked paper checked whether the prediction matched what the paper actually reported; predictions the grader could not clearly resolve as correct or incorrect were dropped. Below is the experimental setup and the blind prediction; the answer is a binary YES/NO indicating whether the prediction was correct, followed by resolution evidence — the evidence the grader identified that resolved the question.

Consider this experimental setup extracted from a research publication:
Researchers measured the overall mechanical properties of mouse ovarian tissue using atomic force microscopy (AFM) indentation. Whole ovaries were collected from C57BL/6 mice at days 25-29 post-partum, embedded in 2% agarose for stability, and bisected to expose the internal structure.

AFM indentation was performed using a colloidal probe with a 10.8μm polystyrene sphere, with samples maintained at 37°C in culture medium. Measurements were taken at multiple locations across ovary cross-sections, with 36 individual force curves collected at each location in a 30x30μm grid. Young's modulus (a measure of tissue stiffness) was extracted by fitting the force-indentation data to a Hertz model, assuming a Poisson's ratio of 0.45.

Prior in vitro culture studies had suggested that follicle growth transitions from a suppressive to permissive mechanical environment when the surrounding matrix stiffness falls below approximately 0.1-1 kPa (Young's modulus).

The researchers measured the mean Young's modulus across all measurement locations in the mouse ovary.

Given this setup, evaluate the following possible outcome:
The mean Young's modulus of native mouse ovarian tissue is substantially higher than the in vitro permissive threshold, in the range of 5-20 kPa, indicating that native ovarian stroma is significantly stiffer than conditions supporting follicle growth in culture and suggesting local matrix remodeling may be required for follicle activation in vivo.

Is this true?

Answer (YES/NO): NO